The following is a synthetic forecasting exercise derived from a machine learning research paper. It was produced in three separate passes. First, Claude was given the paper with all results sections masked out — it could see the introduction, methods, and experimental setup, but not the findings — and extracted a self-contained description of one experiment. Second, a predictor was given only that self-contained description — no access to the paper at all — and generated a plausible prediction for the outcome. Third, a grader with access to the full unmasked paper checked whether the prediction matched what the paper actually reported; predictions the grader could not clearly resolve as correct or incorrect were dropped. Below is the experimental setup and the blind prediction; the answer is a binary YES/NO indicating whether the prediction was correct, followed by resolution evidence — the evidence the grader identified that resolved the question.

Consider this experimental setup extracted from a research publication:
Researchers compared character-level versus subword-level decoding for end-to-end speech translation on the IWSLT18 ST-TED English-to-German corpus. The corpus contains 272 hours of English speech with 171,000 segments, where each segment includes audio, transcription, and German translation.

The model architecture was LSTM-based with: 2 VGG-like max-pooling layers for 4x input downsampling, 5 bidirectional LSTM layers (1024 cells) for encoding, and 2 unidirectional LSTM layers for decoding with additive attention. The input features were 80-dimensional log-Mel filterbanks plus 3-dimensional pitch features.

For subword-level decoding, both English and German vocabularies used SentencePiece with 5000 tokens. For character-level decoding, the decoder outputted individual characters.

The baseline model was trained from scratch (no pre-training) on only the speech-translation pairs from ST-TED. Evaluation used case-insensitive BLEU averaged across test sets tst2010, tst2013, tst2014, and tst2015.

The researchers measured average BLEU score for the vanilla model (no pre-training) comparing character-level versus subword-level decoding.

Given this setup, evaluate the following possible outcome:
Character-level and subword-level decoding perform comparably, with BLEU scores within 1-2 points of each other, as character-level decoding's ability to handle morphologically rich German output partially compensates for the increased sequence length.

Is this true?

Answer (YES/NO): NO